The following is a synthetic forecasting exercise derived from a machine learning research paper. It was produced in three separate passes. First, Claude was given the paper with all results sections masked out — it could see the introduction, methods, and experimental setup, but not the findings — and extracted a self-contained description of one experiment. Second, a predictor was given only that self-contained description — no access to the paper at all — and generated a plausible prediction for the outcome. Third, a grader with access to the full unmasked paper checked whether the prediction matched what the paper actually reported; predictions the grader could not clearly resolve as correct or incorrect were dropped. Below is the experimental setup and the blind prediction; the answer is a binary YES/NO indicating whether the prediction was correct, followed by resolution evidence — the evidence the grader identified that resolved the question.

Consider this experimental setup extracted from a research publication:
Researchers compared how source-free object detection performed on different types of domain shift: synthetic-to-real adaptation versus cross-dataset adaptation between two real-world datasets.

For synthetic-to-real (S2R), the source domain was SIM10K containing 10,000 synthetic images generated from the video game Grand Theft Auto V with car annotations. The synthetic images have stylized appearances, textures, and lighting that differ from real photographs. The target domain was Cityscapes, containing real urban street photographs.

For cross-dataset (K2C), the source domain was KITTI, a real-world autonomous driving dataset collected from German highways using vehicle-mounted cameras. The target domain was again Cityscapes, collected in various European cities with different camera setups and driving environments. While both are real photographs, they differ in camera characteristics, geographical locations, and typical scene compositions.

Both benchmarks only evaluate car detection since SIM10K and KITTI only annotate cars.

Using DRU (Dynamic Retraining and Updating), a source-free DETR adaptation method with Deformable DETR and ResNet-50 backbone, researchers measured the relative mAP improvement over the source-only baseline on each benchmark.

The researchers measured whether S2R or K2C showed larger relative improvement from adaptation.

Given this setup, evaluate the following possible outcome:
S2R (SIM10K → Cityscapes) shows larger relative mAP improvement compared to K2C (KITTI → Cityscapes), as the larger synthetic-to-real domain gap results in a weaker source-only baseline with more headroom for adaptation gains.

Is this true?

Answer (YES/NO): NO